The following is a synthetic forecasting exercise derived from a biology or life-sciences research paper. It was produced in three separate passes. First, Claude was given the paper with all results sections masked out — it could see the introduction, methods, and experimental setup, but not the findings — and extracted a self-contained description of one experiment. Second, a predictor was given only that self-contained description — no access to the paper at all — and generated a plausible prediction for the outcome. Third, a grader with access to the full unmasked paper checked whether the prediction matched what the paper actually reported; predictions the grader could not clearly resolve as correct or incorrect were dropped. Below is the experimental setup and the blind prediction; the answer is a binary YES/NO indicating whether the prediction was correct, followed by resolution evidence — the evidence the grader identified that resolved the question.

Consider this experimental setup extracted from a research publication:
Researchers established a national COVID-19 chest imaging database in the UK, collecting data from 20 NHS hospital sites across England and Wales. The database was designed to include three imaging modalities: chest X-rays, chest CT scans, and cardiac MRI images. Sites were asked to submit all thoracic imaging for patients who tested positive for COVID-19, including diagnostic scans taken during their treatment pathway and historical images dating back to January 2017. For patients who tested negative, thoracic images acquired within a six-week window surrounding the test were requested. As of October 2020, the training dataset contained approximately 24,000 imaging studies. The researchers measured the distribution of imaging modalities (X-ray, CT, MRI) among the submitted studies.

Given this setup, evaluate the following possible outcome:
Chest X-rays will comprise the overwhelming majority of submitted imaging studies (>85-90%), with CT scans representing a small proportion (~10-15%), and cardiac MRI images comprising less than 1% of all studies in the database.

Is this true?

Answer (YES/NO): YES